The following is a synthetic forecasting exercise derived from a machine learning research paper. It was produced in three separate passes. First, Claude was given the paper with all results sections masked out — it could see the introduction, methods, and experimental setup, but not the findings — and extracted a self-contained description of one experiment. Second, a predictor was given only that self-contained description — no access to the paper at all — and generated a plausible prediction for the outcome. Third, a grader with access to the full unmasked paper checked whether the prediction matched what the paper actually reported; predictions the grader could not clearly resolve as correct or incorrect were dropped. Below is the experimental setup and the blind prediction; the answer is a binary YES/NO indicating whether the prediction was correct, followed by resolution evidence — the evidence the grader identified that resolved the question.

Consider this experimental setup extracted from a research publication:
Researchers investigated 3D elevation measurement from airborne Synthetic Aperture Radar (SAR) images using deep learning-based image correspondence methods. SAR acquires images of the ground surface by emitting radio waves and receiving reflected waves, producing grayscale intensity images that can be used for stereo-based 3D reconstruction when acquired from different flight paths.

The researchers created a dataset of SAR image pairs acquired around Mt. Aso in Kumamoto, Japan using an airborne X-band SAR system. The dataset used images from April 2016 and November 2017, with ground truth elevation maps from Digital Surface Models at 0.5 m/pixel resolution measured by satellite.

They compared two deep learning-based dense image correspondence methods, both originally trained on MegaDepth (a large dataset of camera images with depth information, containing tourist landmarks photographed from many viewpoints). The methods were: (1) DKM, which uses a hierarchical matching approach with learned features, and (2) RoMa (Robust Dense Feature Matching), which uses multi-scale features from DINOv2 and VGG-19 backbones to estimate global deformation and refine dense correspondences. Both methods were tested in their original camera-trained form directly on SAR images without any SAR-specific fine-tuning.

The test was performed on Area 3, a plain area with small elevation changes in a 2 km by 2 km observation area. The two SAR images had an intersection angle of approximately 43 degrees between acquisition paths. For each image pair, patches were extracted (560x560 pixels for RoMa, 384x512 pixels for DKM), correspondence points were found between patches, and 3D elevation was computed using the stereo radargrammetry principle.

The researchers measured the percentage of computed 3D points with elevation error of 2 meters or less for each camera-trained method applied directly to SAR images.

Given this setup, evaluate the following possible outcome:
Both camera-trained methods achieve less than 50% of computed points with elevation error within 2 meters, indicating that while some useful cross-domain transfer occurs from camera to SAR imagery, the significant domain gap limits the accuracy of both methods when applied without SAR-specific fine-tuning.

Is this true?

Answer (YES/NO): NO